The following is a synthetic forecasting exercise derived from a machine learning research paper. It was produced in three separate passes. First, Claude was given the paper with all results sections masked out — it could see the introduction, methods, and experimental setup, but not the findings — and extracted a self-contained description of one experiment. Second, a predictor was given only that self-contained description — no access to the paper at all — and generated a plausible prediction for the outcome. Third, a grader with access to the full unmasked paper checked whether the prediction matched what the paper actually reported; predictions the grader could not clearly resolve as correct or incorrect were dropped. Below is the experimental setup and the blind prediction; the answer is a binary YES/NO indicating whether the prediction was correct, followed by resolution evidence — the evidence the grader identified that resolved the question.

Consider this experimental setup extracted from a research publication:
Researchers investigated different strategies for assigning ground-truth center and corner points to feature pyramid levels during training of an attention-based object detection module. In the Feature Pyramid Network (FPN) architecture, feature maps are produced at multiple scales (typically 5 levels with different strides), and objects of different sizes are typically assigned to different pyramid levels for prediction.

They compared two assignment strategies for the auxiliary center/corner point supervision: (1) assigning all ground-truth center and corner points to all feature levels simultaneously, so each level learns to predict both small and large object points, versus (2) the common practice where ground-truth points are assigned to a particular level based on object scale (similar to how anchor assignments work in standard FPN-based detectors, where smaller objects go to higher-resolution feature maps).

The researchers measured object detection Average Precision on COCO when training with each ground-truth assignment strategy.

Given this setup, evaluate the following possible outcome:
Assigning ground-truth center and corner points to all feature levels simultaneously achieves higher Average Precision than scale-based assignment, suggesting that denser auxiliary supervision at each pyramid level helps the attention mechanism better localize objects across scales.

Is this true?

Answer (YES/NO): YES